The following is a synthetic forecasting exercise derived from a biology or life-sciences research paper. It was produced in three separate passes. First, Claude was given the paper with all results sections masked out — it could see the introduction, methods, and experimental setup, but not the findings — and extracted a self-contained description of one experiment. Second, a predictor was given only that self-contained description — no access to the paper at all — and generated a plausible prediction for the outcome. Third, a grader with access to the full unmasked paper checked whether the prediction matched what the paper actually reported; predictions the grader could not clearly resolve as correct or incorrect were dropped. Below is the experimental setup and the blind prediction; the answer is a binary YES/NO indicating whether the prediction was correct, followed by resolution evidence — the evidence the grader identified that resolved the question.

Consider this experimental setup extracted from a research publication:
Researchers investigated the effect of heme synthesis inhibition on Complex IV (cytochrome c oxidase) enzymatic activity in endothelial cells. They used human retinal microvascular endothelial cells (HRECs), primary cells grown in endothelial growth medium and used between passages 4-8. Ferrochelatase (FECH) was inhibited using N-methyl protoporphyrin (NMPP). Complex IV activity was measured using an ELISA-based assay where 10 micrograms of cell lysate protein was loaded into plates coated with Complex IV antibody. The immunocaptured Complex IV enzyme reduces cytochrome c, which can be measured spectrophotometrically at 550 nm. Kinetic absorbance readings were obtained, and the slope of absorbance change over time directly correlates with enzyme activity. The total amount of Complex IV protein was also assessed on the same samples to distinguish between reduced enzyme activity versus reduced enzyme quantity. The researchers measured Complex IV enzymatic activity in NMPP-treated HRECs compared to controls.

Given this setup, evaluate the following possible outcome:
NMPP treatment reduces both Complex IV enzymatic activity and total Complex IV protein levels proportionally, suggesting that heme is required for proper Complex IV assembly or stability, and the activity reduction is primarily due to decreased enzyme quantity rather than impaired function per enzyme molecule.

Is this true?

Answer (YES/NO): NO